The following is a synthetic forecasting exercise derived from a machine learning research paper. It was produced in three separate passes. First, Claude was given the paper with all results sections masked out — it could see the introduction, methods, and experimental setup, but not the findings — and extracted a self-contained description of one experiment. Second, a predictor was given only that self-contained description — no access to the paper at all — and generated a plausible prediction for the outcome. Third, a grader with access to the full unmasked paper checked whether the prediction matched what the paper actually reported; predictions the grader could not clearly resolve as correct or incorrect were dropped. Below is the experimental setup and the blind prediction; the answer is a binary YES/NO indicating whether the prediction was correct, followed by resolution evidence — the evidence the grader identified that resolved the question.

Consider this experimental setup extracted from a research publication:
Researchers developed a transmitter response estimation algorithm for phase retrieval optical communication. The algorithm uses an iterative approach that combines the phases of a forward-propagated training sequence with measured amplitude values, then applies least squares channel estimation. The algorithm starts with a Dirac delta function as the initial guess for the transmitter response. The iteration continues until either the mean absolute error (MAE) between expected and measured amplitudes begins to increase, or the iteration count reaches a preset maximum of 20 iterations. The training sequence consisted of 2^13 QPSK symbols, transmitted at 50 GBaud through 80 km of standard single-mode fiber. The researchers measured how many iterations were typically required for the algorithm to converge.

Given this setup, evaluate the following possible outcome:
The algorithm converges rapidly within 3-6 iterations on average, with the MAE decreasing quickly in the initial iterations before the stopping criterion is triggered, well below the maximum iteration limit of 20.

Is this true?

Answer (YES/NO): NO